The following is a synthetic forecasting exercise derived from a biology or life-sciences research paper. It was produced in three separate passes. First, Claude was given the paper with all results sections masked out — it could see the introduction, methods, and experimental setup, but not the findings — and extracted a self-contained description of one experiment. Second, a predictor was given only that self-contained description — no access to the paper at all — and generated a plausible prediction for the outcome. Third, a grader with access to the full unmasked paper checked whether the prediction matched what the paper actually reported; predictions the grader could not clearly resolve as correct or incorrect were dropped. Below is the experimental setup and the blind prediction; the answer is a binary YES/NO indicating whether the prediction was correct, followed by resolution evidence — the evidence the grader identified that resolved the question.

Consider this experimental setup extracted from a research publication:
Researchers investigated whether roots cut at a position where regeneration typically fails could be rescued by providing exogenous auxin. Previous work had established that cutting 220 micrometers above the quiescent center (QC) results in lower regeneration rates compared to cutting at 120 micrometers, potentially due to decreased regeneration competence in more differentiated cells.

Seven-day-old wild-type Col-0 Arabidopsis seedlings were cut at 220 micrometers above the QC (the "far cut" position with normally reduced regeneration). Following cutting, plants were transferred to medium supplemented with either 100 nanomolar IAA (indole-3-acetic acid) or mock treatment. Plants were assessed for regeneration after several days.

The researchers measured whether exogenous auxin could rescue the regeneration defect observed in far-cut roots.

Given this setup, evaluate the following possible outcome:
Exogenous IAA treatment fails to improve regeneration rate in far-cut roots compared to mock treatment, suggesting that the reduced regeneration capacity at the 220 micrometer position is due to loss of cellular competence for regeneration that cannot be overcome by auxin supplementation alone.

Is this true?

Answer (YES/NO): NO